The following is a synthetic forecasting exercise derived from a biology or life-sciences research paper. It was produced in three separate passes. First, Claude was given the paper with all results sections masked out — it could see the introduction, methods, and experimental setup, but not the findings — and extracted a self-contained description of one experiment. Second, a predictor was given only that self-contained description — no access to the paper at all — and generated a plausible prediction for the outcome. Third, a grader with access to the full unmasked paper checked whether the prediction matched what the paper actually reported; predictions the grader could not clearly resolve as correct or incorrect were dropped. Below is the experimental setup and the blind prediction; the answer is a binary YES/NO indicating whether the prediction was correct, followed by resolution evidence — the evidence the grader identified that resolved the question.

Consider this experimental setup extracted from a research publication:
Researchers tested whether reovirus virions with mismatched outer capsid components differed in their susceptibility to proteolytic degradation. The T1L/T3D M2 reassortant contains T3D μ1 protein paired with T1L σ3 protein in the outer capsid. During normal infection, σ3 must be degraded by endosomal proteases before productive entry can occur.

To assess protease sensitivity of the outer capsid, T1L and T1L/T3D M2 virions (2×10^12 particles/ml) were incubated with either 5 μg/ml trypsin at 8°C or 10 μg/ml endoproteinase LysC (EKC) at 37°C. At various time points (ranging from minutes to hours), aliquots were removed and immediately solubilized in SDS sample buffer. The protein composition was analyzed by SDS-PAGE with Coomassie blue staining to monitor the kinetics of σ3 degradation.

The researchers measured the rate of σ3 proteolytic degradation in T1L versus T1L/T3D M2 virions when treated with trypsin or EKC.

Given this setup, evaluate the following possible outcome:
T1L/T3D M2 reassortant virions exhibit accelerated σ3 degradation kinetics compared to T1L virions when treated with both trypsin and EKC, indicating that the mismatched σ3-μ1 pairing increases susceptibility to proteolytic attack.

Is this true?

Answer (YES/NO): NO